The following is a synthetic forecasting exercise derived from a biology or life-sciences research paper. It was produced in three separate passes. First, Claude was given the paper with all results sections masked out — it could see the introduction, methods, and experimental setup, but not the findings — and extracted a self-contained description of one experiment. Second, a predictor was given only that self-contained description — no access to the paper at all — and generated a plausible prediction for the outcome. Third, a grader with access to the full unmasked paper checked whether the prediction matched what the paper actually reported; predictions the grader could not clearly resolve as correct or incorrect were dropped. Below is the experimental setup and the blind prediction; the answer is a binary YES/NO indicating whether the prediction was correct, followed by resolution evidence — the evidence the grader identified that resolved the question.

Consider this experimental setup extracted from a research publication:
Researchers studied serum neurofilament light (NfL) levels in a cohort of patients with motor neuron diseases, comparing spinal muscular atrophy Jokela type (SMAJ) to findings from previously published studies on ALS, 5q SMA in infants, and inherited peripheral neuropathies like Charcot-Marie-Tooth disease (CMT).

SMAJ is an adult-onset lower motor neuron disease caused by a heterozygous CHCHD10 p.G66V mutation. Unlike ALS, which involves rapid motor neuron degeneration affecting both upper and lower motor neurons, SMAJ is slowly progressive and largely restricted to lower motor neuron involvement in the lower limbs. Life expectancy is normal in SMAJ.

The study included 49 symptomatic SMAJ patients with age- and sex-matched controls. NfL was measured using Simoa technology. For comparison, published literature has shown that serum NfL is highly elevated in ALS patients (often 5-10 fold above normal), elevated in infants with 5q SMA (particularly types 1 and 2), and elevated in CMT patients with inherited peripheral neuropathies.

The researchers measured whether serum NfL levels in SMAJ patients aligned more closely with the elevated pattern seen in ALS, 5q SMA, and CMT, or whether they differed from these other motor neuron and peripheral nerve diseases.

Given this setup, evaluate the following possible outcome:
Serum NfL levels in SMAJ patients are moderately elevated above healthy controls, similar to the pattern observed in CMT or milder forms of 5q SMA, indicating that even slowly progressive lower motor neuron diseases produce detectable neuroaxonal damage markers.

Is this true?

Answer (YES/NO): NO